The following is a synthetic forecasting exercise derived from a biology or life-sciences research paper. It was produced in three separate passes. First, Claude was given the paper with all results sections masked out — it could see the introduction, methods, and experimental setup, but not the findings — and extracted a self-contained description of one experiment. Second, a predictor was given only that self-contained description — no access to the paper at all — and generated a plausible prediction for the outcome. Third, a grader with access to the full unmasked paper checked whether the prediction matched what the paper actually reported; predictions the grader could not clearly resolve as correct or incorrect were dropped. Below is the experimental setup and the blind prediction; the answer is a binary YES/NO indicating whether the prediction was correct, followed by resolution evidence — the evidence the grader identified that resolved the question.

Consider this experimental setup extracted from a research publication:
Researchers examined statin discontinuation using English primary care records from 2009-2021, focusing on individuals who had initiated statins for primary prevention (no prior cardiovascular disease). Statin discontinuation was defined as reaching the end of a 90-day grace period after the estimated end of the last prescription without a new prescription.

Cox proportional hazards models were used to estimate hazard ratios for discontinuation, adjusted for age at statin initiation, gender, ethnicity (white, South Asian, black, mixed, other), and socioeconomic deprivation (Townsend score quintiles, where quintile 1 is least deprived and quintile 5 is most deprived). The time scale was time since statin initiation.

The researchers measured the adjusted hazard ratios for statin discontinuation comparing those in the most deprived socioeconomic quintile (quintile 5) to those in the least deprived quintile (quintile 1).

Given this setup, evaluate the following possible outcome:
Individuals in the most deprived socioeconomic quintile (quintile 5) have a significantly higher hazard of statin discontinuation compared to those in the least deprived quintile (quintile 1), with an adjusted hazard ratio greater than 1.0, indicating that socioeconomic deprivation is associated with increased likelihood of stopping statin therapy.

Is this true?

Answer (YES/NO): YES